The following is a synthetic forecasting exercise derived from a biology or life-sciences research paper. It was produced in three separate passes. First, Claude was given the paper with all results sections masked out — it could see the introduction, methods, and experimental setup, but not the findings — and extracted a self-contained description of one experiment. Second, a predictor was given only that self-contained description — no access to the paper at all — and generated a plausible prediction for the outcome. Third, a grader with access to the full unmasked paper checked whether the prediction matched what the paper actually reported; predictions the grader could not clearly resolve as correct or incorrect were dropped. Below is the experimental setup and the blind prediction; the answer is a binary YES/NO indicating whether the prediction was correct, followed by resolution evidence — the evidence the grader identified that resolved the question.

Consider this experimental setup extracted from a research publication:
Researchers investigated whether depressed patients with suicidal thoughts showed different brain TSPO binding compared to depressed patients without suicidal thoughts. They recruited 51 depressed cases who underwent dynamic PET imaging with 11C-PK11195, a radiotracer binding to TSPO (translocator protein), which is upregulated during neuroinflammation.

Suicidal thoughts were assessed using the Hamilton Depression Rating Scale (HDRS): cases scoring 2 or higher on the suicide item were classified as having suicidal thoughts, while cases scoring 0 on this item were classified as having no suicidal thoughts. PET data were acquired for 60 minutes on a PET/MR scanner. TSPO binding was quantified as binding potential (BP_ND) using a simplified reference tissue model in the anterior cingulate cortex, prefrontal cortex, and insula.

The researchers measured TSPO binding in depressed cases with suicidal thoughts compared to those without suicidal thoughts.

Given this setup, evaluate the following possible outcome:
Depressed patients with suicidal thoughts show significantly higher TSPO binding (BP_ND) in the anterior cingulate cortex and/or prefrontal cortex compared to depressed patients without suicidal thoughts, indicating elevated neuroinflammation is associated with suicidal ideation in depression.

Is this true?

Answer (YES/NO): NO